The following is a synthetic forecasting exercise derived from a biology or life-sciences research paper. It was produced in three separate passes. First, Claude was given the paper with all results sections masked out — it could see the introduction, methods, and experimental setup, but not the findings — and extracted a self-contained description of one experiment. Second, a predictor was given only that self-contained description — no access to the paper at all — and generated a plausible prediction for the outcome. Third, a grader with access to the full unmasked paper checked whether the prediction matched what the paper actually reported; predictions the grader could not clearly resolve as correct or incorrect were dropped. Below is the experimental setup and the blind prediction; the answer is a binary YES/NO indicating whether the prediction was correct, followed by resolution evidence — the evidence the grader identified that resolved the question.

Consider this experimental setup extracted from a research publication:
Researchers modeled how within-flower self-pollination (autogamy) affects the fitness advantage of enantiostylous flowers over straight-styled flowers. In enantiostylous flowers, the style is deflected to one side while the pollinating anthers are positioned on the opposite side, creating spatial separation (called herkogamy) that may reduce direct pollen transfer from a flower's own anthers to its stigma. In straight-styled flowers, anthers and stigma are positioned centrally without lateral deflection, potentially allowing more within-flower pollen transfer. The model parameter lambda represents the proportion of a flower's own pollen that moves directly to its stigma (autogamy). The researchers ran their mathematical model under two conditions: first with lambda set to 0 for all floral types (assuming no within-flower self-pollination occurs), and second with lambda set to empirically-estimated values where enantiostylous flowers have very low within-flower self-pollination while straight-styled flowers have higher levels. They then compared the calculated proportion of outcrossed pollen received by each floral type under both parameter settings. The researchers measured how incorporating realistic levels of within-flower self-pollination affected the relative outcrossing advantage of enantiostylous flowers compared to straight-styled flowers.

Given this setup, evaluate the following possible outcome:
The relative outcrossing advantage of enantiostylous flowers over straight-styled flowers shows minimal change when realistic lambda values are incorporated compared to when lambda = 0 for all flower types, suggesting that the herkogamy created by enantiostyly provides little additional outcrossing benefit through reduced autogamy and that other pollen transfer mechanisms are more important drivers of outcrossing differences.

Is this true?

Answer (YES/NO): NO